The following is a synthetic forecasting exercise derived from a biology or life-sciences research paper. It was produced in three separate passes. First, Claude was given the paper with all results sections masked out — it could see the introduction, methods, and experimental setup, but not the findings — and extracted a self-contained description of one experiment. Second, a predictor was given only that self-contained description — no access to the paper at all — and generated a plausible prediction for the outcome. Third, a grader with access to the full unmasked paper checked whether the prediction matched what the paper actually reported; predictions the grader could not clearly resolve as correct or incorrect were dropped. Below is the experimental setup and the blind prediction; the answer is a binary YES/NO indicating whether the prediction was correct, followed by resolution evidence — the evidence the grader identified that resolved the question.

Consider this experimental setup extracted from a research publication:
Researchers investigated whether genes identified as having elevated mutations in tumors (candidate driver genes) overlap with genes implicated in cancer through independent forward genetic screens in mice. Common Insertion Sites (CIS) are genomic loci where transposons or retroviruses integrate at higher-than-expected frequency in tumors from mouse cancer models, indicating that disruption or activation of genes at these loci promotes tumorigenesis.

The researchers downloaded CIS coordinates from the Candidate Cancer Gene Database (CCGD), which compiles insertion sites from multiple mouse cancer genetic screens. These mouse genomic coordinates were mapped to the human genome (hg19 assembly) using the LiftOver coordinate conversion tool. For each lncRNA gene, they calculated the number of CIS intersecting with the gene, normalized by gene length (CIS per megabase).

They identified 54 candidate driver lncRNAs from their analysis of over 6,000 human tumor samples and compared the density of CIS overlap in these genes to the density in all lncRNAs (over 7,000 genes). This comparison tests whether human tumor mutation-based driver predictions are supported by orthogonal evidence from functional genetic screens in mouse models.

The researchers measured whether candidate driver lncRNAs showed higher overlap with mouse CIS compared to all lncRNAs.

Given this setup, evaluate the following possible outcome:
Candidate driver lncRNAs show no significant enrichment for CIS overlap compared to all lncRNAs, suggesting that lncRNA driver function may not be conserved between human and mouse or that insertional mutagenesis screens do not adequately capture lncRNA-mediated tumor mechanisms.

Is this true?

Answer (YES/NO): NO